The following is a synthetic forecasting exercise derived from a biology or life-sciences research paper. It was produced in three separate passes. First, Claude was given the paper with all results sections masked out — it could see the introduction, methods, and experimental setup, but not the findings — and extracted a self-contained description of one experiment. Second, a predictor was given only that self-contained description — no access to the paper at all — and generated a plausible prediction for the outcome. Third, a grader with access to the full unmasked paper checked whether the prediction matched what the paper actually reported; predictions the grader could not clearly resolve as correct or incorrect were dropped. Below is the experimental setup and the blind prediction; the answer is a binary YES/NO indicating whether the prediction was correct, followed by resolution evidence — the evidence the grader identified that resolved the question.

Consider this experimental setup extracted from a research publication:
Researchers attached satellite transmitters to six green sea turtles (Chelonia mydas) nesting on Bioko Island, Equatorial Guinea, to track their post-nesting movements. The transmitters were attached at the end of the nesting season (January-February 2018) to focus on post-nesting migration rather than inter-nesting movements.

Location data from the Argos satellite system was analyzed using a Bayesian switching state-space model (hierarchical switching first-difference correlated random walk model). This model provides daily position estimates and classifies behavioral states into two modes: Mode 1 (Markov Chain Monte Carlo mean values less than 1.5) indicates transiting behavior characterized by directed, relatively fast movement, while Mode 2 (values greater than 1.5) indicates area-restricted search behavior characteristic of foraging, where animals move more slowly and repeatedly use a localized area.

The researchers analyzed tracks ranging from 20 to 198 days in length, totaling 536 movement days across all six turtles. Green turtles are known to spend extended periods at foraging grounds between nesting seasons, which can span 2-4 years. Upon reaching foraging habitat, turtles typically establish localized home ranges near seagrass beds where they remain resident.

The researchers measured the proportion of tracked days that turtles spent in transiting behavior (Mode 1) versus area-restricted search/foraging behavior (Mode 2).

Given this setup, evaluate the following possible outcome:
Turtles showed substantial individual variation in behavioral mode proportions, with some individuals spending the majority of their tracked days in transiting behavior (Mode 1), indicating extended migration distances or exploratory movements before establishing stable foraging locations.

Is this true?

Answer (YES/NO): NO